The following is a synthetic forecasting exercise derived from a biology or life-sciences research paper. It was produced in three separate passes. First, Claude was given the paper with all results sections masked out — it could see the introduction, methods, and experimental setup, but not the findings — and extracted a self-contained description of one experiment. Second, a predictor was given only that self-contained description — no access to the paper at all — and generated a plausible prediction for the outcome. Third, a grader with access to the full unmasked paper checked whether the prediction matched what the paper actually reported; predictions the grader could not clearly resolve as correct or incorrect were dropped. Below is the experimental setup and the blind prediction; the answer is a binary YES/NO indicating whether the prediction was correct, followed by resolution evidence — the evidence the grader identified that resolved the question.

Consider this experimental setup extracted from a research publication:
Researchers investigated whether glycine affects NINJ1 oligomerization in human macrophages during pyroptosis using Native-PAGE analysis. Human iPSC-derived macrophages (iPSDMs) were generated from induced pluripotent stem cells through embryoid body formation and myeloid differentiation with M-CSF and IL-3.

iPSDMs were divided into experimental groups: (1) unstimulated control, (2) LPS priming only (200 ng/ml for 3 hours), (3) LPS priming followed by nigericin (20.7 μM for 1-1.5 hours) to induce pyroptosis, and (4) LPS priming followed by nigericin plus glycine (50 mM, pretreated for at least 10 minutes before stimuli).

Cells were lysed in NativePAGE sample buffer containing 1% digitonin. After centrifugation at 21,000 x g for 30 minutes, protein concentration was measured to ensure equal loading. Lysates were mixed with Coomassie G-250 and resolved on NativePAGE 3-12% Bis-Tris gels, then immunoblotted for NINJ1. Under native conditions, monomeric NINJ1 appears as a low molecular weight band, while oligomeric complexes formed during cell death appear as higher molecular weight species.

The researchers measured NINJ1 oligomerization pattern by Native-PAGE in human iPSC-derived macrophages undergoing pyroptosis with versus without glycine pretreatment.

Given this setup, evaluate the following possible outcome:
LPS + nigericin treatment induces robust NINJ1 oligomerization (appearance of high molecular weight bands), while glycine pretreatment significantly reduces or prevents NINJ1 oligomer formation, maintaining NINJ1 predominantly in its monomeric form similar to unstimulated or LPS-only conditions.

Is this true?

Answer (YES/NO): YES